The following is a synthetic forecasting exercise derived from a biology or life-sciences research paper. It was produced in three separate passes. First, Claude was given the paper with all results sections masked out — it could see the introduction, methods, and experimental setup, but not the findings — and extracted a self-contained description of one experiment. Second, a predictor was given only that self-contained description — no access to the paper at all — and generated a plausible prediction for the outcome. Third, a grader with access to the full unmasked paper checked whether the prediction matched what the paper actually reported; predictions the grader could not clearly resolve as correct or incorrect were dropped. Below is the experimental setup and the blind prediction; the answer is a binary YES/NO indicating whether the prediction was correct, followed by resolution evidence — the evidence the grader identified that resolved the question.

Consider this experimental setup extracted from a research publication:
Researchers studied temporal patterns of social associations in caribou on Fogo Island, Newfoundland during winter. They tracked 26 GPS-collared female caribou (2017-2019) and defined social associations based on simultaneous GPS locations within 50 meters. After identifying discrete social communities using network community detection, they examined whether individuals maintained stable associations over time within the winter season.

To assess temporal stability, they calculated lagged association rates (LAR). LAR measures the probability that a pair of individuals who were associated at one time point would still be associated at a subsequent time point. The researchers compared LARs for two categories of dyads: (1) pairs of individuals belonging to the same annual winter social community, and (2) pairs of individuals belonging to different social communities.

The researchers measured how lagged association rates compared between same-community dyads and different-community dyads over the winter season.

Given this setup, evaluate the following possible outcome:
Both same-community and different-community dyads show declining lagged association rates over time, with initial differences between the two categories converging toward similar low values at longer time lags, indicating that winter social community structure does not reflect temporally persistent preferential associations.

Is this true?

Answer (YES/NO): NO